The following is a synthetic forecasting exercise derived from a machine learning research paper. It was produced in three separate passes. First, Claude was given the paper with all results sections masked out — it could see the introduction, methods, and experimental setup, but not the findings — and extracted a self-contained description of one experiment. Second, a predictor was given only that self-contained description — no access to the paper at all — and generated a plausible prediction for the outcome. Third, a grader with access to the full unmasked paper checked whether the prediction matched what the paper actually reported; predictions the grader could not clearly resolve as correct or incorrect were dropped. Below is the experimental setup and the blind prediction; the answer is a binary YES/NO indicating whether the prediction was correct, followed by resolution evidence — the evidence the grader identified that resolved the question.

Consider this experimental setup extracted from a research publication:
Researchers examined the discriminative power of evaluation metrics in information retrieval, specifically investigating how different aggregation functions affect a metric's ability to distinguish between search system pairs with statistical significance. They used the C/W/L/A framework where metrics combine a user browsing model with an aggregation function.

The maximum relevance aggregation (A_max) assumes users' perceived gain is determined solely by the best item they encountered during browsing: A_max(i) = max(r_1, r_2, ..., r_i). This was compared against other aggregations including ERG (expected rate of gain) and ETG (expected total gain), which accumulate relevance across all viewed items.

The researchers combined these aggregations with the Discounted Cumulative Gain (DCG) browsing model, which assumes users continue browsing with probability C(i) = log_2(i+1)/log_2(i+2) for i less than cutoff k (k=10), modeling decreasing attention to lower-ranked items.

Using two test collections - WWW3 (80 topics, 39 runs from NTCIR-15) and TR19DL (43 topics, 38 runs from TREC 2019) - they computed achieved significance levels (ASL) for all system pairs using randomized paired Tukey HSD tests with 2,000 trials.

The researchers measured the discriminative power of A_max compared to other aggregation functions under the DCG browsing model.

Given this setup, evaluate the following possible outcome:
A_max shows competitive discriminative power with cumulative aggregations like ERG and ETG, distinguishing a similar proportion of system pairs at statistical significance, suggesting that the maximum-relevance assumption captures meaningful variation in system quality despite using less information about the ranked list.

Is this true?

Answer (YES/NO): NO